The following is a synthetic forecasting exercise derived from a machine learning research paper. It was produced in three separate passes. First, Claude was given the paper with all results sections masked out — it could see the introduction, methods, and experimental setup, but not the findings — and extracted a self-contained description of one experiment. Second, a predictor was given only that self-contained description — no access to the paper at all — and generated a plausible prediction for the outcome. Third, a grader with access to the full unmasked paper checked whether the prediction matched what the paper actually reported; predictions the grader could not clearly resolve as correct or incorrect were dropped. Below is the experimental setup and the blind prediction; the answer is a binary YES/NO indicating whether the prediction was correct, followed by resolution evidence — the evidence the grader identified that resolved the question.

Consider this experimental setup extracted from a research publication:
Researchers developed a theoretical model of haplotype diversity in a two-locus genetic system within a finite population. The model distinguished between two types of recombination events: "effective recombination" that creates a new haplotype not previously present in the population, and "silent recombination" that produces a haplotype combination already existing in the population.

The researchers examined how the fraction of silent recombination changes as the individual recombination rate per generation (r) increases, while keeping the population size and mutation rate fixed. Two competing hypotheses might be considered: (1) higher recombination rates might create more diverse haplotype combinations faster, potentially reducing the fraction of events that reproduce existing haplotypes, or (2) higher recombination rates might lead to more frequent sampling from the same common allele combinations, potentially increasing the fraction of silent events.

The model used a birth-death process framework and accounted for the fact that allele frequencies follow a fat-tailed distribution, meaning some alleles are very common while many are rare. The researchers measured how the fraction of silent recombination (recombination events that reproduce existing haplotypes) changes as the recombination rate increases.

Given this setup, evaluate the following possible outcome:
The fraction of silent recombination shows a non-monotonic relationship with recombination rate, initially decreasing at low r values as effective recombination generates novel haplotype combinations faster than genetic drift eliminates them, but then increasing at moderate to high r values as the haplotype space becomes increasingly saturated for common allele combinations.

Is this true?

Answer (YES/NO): NO